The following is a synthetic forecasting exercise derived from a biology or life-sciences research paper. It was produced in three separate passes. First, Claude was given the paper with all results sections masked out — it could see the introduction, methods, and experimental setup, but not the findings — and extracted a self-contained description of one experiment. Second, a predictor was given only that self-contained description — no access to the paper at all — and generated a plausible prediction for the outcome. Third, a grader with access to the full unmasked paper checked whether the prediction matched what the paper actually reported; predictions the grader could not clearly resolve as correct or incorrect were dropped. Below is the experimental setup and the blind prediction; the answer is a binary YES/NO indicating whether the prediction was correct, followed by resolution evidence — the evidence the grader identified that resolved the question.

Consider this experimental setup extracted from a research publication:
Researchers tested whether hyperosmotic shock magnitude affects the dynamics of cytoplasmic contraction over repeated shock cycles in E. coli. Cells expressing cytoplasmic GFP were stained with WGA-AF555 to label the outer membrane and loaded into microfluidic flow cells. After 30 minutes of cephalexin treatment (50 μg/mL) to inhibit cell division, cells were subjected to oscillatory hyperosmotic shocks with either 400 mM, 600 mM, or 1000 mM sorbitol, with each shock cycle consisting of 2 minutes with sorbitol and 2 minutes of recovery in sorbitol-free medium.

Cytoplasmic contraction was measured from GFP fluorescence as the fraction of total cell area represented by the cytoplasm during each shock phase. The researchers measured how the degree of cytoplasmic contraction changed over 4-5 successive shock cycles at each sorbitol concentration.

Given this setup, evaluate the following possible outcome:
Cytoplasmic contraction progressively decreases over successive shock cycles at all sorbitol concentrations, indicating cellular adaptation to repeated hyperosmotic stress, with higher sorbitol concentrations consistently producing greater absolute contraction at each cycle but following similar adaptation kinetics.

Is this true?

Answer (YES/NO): NO